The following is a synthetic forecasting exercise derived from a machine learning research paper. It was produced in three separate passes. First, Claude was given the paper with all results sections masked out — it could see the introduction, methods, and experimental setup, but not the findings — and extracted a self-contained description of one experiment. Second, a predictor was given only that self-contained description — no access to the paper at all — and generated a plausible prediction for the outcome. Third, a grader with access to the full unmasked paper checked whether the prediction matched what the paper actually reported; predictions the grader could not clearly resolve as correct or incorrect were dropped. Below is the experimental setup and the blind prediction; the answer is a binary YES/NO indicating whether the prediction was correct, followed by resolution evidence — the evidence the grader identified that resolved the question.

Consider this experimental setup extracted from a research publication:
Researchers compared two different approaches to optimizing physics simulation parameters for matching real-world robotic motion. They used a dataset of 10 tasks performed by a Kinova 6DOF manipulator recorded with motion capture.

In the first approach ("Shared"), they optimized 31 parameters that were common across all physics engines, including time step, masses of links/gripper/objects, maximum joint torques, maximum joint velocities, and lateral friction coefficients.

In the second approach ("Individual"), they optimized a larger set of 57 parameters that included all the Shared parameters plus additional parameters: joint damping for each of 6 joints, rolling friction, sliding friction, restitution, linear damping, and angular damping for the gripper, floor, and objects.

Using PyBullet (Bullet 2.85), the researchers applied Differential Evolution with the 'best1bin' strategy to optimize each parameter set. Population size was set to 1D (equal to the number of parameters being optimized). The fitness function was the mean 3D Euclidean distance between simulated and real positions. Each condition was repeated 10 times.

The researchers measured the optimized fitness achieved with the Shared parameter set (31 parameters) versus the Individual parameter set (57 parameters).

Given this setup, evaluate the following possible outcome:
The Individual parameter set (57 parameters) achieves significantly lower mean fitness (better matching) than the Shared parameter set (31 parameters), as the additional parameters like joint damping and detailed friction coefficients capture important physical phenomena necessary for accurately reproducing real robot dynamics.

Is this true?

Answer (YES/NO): NO